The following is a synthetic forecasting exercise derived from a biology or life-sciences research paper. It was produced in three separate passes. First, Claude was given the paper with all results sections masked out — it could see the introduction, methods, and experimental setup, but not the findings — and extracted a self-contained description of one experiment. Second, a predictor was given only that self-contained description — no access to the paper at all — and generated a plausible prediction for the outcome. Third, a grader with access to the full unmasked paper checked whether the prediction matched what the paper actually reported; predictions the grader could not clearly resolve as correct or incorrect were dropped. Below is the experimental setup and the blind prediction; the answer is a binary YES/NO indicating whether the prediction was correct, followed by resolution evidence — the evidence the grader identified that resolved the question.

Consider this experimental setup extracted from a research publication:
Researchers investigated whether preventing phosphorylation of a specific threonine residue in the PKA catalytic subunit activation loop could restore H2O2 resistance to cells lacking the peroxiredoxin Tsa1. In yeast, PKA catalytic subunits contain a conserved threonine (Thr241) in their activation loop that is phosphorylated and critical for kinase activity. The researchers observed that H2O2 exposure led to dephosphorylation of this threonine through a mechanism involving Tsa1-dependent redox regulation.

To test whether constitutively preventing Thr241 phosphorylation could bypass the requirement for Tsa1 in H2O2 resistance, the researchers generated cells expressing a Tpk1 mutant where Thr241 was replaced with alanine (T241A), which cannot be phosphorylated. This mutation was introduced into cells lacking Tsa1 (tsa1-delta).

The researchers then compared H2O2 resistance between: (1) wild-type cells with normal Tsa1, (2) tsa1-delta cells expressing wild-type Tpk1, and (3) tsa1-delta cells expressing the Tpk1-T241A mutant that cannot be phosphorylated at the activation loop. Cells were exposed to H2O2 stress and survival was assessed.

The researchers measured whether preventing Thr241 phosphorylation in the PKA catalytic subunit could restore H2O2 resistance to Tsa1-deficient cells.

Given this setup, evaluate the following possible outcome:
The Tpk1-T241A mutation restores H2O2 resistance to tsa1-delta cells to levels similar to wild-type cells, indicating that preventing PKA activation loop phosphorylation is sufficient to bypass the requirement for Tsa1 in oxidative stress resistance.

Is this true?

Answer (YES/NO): YES